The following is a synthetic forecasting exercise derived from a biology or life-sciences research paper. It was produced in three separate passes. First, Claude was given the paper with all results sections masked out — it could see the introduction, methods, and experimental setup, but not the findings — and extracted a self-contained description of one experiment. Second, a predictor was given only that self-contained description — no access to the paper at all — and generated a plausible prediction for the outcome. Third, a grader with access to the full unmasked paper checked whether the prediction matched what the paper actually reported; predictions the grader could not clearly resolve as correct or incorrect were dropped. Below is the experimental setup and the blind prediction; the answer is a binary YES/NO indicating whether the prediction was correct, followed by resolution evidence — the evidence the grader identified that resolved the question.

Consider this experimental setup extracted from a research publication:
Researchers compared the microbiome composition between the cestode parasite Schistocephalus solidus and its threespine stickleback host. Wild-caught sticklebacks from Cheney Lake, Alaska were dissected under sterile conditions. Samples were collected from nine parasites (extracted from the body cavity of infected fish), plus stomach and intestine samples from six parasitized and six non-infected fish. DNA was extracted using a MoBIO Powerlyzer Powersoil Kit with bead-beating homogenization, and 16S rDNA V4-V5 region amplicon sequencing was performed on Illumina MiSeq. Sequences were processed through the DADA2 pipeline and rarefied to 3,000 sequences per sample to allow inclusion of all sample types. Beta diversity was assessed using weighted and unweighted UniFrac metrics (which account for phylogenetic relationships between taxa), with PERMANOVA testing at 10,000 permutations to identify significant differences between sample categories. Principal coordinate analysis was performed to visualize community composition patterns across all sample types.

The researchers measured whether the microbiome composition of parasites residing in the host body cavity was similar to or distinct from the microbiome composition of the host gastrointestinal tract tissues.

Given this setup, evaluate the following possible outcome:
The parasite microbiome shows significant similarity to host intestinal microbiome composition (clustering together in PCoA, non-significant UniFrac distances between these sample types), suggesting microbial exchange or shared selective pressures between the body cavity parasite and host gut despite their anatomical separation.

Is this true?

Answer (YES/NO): NO